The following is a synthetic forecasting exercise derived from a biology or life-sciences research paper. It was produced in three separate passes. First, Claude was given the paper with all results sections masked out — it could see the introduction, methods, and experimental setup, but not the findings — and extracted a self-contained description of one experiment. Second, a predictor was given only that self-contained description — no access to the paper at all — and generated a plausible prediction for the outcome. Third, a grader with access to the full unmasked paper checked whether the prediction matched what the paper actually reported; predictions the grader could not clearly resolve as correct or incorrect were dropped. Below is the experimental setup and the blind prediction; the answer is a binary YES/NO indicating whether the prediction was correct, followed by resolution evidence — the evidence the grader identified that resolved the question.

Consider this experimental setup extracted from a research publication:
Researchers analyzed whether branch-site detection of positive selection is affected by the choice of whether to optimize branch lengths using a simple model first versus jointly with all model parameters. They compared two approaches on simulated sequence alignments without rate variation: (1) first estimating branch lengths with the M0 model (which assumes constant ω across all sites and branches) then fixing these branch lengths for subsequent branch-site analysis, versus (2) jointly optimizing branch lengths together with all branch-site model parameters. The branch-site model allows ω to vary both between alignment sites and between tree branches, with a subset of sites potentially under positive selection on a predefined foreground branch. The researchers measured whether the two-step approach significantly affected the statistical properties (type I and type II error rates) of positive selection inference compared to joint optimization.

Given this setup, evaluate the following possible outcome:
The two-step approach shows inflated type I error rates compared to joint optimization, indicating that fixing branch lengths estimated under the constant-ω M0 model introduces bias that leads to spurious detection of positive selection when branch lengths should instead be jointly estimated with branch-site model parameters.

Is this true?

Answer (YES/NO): NO